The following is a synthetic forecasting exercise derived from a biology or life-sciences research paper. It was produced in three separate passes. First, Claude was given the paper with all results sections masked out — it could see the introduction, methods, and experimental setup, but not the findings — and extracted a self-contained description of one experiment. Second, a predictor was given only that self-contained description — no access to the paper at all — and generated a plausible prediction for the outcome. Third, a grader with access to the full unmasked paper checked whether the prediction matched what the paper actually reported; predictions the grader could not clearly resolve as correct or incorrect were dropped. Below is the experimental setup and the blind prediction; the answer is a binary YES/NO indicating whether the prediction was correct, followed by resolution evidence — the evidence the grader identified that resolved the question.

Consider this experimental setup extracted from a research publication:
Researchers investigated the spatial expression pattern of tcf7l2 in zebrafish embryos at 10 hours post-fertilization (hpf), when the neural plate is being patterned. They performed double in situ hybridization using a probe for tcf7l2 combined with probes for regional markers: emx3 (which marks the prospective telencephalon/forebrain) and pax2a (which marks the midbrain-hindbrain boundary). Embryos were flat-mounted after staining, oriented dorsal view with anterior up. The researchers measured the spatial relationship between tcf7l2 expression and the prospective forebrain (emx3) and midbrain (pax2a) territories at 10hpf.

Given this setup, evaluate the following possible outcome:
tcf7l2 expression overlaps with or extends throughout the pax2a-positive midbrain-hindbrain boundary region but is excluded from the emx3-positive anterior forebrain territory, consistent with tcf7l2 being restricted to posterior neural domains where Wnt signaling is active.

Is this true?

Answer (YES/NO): NO